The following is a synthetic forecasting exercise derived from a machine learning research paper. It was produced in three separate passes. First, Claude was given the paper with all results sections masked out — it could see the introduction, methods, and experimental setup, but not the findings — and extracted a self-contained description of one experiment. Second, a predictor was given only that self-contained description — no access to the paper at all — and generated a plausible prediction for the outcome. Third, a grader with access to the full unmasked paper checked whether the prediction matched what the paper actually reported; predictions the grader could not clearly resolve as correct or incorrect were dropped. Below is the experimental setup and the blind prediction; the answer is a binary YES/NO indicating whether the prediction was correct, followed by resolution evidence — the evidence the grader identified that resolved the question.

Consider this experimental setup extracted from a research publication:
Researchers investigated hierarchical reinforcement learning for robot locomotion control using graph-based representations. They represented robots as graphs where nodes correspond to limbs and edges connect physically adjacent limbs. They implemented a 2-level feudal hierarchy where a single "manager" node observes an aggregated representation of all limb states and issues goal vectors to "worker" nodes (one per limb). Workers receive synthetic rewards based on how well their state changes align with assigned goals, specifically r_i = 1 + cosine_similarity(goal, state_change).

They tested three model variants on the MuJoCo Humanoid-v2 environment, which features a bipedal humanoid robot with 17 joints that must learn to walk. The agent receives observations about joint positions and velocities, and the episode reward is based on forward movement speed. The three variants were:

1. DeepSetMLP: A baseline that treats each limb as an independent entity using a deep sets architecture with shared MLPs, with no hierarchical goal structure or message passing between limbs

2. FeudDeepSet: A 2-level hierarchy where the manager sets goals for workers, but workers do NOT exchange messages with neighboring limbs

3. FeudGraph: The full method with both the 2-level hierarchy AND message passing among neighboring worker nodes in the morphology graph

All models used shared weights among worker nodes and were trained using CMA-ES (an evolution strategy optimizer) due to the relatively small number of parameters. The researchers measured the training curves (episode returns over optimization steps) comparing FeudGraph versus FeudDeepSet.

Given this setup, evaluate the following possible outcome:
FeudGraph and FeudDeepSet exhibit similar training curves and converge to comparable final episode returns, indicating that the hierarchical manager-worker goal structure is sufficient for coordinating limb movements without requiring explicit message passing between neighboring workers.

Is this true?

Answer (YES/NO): NO